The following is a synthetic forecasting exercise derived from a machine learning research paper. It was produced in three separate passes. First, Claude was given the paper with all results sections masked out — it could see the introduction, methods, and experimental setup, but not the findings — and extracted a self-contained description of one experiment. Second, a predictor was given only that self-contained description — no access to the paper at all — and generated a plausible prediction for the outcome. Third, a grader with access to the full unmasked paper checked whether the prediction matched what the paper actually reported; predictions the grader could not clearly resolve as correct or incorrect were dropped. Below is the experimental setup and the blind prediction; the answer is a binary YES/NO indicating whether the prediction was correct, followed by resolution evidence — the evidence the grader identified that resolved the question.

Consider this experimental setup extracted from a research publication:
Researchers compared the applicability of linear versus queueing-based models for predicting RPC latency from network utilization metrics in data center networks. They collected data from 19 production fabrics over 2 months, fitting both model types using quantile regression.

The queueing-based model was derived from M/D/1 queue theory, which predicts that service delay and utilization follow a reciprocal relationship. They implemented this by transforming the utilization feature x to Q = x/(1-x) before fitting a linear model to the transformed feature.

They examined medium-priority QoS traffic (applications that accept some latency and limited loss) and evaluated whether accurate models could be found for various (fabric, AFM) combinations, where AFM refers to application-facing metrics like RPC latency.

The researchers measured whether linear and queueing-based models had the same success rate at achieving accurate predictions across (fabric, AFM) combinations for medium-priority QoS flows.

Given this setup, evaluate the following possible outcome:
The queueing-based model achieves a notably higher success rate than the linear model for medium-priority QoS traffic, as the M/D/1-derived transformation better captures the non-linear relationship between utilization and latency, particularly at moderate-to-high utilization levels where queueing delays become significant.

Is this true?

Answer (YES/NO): NO